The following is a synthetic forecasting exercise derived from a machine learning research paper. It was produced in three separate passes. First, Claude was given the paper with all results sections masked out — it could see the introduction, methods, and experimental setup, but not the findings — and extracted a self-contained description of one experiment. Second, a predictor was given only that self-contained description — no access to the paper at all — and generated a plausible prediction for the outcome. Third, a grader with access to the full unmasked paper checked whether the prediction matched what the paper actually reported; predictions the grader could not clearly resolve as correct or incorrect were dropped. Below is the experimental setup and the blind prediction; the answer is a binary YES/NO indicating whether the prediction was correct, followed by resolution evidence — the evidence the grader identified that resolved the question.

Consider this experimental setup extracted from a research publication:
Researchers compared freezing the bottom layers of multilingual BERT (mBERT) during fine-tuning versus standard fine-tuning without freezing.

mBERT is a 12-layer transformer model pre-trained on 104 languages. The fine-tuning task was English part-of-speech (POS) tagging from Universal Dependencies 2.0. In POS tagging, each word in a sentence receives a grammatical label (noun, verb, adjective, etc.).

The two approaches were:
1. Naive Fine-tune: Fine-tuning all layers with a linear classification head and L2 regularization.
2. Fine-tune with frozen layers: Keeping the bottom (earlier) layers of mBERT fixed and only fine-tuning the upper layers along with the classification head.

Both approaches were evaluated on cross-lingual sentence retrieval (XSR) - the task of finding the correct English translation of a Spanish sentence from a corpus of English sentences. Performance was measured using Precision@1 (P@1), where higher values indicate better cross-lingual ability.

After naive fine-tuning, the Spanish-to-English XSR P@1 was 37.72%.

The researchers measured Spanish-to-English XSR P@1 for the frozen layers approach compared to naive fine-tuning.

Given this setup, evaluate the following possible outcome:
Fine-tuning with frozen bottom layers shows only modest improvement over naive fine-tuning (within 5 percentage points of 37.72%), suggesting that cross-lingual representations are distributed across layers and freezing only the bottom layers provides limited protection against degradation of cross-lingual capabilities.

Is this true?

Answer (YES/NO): YES